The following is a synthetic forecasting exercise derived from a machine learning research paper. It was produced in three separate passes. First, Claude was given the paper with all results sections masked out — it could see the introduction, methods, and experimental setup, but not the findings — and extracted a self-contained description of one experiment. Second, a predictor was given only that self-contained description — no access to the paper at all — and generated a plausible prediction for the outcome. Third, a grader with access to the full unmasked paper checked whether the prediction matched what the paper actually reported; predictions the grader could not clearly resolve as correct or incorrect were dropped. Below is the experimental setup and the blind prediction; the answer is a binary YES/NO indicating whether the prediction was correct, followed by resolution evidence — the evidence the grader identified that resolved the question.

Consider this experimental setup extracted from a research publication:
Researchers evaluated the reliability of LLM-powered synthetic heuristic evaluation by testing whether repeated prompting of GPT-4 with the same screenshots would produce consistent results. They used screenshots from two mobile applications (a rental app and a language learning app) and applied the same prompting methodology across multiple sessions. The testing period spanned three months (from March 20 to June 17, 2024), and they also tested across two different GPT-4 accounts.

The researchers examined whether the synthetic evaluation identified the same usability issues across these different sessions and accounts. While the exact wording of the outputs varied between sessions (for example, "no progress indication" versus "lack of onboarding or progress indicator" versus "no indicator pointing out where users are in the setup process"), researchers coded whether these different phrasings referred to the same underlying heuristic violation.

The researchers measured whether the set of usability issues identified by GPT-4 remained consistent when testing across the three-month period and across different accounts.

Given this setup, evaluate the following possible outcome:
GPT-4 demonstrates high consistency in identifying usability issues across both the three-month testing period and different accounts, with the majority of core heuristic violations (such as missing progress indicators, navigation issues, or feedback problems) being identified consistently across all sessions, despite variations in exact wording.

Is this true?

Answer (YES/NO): YES